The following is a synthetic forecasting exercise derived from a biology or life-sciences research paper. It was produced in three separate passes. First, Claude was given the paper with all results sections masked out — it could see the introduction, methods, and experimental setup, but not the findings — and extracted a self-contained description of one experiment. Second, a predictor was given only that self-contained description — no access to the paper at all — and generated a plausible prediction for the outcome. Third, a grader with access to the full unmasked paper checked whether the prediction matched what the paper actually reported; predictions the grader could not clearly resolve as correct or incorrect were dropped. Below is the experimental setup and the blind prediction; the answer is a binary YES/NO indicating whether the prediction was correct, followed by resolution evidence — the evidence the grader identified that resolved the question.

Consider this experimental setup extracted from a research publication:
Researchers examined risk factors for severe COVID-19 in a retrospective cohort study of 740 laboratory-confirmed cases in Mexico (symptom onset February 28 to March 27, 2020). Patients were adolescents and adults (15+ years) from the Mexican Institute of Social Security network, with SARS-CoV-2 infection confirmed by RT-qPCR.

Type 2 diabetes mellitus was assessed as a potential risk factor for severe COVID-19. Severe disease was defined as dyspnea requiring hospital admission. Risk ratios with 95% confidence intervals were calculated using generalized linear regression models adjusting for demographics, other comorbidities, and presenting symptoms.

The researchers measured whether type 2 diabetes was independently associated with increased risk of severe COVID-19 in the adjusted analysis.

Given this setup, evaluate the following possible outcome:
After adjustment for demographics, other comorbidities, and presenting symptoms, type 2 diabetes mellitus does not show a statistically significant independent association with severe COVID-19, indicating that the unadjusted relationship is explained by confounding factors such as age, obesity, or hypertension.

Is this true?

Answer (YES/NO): YES